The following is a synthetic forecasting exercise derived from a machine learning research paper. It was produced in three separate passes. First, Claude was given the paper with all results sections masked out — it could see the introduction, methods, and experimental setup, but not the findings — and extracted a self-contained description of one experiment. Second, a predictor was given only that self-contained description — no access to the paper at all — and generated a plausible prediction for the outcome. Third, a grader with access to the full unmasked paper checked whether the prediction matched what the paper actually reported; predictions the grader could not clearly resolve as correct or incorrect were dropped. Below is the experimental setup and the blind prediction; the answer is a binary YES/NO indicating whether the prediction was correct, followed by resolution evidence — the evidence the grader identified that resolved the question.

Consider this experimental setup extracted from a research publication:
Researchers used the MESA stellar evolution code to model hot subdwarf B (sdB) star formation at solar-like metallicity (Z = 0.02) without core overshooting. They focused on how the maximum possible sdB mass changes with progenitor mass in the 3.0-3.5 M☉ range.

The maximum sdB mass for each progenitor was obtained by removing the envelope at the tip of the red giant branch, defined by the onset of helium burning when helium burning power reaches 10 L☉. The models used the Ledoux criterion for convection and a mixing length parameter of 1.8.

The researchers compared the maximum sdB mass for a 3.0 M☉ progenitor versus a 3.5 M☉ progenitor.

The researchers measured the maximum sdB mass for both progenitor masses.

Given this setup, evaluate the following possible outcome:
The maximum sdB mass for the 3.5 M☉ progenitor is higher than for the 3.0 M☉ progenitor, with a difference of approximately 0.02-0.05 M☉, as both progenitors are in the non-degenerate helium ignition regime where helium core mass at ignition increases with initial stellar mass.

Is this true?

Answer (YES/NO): NO